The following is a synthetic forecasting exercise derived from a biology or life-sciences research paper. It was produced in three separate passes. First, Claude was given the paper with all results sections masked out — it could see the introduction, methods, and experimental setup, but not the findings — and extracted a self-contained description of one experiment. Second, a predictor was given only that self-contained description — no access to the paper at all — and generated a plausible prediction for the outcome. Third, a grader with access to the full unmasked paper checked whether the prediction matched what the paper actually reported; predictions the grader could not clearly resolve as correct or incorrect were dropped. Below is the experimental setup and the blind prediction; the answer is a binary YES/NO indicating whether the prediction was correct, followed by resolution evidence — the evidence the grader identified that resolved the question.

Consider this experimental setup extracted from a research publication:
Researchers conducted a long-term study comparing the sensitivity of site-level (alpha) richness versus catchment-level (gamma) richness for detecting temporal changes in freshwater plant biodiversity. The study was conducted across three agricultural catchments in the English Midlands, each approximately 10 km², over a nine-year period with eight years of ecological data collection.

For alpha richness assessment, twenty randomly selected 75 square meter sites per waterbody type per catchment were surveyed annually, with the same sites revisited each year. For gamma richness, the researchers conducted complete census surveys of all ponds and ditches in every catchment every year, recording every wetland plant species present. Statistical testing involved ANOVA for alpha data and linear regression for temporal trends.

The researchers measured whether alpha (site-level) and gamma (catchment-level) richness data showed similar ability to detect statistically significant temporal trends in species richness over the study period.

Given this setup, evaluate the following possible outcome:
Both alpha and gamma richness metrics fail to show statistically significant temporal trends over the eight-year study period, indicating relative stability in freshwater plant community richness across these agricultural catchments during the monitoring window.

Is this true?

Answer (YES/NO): NO